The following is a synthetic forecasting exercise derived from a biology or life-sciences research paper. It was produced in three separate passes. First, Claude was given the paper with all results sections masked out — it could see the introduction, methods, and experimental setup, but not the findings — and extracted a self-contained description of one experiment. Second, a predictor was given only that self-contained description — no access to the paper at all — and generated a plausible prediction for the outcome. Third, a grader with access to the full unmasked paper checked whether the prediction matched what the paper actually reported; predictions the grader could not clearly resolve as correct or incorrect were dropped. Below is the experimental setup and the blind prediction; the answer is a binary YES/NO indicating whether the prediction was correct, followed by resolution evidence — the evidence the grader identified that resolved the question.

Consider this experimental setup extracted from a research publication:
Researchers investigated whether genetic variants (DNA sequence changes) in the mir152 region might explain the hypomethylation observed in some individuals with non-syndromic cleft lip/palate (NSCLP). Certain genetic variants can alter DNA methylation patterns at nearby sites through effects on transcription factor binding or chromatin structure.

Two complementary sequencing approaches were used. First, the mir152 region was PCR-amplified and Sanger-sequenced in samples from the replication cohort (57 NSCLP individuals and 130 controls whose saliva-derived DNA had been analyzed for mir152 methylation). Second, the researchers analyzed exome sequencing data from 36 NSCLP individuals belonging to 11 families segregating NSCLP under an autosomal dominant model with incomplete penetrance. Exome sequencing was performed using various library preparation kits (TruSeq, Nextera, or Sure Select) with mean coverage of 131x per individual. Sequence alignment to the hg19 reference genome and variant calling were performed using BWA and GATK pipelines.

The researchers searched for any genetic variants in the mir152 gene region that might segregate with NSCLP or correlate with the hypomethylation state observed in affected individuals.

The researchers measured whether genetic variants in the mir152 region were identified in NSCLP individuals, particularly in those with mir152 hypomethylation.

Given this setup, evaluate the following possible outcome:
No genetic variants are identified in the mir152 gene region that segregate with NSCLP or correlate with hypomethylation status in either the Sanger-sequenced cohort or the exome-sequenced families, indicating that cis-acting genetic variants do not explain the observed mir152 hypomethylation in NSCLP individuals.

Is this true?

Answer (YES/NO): YES